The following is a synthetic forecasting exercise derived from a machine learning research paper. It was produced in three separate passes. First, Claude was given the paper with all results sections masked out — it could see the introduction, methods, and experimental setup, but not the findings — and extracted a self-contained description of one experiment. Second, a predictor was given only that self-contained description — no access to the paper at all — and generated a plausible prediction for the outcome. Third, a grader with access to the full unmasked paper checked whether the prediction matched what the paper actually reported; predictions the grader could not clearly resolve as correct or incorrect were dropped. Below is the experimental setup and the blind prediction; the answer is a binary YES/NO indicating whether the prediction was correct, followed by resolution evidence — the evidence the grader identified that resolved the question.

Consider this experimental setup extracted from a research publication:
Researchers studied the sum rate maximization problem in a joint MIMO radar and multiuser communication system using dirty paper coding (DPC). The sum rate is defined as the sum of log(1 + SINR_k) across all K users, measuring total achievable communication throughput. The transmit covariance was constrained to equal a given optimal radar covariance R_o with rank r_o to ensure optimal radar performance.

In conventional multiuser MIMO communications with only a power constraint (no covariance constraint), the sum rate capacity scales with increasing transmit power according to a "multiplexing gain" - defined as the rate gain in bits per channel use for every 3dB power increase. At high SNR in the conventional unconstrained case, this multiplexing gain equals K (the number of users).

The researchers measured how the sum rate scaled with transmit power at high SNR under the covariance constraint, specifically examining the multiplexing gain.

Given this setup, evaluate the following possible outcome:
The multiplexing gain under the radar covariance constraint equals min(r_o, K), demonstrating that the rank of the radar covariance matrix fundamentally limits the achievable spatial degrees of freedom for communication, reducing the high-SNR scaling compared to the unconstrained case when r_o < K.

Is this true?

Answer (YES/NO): YES